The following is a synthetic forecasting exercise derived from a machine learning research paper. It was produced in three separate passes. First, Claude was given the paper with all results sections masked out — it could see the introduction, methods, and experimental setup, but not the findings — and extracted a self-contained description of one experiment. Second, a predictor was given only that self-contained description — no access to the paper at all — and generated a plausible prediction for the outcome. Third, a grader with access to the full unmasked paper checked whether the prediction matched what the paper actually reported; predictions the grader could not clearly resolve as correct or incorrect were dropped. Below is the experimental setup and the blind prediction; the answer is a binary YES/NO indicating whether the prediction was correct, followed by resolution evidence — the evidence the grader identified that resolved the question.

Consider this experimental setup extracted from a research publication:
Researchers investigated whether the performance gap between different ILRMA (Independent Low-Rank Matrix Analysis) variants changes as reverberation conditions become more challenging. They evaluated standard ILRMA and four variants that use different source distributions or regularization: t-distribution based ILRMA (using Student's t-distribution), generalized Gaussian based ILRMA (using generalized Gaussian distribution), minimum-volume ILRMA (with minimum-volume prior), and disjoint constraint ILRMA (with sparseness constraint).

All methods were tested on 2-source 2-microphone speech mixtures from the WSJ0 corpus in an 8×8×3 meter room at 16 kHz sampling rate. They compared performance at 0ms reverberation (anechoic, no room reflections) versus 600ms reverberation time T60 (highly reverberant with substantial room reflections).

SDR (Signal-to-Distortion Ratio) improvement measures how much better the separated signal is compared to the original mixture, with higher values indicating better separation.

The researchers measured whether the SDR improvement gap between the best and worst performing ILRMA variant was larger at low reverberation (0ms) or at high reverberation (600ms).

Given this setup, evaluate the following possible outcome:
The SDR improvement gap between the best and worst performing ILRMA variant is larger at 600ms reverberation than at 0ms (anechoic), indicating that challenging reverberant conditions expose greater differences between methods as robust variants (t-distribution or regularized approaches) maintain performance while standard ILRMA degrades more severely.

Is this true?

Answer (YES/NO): NO